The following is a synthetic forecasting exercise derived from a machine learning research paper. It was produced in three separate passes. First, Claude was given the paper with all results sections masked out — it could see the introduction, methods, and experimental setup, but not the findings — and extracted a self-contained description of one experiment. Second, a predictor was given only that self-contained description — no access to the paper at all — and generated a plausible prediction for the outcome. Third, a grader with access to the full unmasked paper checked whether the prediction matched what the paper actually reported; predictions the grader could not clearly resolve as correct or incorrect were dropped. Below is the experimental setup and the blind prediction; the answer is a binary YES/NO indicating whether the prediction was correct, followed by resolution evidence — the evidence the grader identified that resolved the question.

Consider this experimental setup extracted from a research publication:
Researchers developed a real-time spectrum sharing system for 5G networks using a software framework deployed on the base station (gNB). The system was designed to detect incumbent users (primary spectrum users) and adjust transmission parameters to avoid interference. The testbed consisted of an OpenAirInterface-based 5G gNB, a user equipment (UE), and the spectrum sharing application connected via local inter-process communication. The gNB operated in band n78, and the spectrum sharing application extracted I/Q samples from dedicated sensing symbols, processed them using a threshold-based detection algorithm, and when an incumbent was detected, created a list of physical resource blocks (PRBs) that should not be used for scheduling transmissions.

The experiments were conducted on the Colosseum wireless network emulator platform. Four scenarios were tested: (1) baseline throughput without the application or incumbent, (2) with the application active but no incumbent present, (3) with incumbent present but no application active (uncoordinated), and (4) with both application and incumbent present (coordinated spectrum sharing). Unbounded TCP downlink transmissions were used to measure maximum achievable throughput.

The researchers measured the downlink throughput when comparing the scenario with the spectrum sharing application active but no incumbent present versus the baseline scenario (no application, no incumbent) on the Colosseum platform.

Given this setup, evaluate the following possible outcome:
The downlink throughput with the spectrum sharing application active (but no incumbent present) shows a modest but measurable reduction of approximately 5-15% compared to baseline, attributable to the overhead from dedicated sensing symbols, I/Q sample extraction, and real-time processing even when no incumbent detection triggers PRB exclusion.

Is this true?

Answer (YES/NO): NO